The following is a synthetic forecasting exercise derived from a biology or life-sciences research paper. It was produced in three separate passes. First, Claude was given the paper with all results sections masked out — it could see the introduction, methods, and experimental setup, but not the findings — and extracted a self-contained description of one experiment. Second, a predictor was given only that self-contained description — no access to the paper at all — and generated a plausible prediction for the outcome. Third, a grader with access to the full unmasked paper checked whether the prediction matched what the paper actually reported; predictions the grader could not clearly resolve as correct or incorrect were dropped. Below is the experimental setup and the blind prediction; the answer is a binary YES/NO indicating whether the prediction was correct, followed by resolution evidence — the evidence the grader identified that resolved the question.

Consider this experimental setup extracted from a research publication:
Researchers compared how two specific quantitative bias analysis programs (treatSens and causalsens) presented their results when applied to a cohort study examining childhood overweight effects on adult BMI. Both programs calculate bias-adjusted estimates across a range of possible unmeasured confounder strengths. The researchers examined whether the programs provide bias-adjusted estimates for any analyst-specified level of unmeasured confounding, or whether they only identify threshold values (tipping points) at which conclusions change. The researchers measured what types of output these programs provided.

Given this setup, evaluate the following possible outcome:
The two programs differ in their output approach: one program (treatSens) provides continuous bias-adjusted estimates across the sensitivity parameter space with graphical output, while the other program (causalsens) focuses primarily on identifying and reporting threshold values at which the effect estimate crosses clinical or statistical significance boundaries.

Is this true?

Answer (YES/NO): NO